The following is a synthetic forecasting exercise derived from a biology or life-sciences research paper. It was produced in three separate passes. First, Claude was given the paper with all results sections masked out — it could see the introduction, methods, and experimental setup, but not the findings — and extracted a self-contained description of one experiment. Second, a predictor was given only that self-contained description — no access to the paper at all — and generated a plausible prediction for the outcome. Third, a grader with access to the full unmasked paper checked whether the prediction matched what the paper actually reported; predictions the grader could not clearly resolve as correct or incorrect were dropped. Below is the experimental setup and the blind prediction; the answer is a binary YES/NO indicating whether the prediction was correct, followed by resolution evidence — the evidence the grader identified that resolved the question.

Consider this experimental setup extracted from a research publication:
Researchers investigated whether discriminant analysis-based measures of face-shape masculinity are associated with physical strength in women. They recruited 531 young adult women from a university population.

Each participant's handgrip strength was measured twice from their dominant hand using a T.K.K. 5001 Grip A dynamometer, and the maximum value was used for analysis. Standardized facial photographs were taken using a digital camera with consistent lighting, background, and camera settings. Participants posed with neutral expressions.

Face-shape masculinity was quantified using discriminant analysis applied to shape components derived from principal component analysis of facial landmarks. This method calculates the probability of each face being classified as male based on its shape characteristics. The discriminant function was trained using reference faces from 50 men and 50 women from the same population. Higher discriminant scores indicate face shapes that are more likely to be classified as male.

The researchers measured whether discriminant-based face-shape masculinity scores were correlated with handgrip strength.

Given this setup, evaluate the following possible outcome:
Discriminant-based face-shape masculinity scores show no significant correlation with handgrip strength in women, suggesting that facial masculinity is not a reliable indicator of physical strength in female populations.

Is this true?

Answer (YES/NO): YES